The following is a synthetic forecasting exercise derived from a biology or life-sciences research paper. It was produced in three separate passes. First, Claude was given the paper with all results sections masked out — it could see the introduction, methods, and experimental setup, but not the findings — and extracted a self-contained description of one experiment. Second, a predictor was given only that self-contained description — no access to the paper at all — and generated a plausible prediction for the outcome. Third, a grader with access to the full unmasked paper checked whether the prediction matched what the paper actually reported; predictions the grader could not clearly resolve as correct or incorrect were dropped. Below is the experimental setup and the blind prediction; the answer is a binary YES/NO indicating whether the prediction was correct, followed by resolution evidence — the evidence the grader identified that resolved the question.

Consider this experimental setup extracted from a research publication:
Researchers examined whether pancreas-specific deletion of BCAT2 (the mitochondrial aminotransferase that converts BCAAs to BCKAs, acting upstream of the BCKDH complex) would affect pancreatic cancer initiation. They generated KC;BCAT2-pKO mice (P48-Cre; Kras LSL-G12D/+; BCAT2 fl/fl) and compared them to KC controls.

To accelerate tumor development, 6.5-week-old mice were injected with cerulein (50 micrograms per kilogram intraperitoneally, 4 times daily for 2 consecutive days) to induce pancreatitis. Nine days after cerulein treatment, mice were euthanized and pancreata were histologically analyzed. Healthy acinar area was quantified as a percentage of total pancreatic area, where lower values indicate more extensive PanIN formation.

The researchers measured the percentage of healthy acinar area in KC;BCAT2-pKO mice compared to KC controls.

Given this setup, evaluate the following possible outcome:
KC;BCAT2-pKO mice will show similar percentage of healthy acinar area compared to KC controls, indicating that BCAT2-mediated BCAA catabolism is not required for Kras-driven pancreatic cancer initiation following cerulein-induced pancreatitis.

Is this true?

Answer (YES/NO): YES